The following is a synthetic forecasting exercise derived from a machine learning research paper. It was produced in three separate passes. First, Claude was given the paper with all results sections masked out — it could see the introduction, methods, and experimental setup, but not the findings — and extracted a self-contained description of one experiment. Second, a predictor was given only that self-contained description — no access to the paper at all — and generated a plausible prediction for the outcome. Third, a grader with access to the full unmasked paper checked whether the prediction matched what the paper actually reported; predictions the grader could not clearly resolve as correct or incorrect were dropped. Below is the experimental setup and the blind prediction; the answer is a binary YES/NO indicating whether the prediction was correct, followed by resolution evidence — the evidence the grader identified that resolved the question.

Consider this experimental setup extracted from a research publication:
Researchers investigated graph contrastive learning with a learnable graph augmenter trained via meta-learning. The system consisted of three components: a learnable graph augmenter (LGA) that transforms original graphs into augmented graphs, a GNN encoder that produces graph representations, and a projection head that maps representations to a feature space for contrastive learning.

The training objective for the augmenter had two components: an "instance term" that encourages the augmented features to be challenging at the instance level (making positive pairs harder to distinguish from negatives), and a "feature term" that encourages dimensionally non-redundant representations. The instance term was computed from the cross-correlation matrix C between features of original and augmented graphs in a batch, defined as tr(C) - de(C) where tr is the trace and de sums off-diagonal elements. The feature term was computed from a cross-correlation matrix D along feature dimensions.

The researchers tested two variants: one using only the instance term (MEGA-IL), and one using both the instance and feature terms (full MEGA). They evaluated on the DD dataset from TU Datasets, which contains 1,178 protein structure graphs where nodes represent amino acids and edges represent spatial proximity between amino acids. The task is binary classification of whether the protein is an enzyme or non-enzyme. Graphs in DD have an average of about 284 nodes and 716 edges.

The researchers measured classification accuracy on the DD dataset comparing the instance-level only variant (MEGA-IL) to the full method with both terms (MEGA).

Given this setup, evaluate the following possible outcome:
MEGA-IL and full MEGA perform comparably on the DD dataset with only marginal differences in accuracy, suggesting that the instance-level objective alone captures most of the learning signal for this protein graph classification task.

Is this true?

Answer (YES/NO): YES